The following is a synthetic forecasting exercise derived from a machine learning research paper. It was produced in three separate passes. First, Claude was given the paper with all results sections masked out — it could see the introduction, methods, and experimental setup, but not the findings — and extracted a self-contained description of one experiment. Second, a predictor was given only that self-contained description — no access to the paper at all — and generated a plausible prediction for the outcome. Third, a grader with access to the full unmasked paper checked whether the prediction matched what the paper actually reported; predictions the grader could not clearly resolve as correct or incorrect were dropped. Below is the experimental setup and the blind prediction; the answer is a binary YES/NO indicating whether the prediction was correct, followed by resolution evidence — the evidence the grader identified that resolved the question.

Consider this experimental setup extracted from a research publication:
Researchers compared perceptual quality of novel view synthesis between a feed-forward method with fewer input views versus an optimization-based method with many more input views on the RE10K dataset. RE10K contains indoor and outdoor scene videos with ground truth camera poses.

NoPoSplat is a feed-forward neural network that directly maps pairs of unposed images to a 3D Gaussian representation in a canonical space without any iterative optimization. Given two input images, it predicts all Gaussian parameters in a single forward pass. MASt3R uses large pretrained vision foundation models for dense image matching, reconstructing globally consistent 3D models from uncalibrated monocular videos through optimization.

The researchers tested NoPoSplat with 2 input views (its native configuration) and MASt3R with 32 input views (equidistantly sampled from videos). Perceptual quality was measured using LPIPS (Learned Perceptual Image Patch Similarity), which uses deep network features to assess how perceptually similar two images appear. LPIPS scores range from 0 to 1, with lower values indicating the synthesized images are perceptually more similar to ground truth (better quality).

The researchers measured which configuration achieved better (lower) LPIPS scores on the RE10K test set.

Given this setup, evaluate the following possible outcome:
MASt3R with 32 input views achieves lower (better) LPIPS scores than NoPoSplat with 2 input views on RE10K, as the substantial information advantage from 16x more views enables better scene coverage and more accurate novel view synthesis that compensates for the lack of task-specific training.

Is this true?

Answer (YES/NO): YES